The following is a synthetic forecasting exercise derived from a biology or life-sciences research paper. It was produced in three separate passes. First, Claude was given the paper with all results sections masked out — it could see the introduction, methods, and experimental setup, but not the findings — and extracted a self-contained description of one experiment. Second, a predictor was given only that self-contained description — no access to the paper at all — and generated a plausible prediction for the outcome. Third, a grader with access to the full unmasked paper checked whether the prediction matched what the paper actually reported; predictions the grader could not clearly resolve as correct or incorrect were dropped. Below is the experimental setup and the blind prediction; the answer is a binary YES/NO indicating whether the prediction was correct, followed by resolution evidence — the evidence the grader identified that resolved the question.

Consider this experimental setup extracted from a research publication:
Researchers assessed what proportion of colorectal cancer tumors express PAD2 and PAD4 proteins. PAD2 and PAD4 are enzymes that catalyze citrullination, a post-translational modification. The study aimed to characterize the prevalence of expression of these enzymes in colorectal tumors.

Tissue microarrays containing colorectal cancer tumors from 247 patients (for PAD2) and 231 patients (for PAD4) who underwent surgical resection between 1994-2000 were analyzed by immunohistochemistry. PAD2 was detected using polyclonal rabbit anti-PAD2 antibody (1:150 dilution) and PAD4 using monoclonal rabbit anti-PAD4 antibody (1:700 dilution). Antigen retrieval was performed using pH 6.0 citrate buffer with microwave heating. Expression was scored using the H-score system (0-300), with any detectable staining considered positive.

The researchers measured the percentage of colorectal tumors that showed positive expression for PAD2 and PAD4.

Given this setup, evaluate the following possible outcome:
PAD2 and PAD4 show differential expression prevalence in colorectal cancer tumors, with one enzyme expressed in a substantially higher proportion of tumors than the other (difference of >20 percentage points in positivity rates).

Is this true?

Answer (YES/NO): NO